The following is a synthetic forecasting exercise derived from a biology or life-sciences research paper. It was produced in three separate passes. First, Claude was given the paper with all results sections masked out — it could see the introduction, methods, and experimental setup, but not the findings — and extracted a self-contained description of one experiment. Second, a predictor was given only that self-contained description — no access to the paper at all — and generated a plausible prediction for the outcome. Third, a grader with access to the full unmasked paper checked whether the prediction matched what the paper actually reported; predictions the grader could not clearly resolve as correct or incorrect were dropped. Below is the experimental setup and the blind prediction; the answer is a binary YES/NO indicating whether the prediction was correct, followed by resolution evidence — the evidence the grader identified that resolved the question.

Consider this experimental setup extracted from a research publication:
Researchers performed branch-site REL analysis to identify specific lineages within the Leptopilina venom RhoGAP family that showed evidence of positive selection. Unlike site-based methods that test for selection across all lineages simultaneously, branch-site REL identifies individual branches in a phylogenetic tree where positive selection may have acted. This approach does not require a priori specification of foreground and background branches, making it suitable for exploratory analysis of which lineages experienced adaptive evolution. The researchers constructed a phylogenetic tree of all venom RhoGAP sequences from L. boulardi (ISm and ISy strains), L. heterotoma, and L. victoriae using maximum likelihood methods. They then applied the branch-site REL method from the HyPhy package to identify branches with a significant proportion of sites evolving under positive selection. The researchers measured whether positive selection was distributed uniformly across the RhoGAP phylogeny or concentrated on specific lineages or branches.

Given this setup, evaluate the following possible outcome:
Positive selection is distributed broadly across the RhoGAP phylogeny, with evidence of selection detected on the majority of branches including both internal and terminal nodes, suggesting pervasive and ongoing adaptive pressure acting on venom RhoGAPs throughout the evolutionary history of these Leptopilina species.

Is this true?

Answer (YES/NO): NO